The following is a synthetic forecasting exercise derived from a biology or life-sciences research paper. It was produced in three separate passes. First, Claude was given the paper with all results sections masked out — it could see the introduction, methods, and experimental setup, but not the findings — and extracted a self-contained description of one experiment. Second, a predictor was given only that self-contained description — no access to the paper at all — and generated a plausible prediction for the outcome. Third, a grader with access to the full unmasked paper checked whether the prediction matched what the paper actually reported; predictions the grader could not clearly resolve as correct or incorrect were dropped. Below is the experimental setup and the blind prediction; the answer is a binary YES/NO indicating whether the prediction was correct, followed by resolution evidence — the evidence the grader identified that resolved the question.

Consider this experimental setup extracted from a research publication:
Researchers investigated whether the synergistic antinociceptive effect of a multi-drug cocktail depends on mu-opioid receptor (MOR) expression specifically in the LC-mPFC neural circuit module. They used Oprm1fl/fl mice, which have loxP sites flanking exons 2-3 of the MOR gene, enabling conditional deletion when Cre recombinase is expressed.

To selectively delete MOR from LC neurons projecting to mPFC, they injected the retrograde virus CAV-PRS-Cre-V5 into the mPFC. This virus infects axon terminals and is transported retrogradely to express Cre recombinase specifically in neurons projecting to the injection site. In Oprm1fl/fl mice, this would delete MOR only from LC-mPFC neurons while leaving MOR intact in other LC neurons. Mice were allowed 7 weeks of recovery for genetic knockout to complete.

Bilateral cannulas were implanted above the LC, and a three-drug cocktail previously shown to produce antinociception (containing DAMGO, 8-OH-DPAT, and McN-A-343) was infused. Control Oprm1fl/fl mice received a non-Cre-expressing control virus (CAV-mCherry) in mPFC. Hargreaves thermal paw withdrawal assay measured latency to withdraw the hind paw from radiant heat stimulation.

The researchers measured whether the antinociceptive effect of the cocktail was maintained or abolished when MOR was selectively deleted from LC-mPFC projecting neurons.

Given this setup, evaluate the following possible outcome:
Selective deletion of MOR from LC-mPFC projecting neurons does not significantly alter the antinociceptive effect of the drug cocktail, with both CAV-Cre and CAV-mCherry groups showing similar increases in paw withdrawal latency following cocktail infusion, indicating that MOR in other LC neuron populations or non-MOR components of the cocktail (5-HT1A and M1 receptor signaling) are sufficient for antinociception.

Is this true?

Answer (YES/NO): NO